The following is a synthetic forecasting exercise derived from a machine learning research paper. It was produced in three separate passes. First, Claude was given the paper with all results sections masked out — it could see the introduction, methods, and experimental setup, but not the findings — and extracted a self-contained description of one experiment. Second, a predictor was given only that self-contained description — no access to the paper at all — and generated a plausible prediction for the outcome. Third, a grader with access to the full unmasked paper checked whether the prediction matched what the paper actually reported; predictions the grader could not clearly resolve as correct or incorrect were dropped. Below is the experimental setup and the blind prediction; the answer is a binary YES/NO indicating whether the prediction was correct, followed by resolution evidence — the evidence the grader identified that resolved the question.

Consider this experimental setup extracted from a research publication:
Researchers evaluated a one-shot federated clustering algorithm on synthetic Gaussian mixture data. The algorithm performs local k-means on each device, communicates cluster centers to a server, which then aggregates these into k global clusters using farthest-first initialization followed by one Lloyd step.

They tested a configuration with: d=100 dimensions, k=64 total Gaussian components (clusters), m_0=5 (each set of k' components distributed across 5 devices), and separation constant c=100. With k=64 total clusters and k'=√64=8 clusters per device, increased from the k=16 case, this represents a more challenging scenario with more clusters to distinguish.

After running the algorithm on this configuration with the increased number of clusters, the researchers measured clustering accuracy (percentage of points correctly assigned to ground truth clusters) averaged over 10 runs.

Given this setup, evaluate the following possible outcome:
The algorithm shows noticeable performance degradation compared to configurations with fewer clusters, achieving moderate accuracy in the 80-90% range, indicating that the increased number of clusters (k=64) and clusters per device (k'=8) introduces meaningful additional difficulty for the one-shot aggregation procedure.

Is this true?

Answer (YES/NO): NO